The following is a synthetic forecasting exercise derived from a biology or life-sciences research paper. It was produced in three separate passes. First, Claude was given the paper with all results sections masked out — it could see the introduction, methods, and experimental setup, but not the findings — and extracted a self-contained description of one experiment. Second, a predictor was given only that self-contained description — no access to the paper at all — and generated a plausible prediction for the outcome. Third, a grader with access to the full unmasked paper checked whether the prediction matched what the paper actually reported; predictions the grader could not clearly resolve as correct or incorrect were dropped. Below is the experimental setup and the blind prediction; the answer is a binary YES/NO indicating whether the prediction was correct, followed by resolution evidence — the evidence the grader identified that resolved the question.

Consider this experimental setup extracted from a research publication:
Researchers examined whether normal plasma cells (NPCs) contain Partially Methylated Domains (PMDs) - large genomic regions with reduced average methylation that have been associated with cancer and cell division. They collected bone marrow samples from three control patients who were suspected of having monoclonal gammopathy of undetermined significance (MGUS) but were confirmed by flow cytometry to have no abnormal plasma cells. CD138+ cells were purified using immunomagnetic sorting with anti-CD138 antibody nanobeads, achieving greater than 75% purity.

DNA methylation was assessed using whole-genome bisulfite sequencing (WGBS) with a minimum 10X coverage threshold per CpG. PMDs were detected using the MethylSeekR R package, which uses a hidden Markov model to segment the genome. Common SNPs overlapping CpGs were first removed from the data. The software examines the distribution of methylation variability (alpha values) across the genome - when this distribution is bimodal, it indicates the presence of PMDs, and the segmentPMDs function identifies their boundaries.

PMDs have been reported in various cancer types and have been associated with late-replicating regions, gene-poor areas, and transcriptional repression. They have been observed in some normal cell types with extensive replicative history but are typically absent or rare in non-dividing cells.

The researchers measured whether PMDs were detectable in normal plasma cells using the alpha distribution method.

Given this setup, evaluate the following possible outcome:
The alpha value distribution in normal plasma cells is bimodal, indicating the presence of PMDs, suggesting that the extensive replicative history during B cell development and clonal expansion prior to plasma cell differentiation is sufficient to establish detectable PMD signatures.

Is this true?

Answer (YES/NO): YES